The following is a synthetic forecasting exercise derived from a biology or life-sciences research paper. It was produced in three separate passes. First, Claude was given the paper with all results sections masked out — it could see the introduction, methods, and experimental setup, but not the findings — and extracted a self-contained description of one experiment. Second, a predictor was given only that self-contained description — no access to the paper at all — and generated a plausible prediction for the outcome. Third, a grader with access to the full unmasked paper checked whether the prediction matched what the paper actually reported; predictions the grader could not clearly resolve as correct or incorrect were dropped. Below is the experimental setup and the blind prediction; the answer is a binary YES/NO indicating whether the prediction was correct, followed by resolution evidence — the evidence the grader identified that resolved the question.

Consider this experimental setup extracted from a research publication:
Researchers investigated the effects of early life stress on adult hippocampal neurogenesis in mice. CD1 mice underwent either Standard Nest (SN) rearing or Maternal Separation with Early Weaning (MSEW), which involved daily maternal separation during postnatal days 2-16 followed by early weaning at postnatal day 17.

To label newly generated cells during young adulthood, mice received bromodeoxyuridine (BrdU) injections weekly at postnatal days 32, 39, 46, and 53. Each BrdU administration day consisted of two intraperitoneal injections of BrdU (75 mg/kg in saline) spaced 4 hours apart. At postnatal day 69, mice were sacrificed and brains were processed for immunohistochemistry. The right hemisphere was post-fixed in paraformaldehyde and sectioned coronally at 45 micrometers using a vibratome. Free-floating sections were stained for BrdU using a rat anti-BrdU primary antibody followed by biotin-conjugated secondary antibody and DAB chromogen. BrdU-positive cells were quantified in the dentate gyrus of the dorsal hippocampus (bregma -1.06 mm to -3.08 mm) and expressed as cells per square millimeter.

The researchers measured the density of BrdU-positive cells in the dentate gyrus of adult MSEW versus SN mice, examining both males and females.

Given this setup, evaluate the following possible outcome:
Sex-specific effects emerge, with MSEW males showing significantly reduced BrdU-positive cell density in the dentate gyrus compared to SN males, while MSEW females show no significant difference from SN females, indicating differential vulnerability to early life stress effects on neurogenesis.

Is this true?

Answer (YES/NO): NO